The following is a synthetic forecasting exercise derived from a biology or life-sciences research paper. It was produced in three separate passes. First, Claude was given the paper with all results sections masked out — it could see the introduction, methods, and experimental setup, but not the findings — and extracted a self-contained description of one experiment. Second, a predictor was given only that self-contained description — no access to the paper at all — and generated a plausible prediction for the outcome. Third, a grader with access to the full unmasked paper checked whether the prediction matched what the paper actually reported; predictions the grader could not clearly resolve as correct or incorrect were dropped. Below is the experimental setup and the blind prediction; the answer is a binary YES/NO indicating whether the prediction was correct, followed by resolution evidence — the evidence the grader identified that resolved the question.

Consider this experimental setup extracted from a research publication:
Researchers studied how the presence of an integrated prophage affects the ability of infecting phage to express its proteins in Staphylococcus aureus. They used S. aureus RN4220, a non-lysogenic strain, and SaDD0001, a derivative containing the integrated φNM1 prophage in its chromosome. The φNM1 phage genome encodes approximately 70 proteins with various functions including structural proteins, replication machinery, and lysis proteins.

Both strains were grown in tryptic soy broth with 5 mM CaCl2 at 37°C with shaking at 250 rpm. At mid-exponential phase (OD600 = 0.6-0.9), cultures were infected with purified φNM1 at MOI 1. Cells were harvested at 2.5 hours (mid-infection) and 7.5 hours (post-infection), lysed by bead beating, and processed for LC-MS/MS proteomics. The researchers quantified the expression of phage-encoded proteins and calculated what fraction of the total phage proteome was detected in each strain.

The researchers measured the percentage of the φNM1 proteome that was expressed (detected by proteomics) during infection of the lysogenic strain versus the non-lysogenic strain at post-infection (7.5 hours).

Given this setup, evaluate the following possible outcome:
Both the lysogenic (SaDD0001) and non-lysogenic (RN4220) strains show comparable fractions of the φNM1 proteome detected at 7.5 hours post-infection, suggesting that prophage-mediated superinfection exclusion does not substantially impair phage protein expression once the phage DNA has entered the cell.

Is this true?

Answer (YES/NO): NO